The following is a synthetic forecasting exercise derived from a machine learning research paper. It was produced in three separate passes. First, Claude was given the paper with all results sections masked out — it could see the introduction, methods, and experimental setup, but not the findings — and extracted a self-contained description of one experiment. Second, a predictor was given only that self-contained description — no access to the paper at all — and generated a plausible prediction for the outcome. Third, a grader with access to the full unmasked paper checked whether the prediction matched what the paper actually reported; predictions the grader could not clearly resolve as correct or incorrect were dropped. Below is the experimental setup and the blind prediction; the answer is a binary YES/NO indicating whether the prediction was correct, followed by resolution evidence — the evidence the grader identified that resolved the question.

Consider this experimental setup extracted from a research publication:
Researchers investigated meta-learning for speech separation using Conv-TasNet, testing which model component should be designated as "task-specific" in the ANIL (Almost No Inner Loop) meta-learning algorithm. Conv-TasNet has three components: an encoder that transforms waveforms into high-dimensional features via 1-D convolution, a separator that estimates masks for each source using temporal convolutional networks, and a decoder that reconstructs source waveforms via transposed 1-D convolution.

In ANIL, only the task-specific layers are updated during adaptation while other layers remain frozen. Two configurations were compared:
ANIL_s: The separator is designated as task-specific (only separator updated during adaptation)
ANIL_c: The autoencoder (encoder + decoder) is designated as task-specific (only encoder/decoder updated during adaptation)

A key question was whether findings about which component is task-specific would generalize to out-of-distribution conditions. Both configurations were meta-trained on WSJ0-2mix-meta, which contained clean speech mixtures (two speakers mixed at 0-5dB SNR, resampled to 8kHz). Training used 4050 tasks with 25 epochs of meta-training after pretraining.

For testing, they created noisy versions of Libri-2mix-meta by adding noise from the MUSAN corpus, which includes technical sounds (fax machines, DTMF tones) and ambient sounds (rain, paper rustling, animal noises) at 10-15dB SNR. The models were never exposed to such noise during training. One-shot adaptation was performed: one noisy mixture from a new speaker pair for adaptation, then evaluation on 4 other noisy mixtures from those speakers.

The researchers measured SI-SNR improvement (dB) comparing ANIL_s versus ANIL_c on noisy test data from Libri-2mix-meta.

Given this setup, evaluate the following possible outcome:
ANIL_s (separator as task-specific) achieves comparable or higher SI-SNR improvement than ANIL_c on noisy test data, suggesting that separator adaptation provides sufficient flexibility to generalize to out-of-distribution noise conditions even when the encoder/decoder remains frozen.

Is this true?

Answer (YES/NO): YES